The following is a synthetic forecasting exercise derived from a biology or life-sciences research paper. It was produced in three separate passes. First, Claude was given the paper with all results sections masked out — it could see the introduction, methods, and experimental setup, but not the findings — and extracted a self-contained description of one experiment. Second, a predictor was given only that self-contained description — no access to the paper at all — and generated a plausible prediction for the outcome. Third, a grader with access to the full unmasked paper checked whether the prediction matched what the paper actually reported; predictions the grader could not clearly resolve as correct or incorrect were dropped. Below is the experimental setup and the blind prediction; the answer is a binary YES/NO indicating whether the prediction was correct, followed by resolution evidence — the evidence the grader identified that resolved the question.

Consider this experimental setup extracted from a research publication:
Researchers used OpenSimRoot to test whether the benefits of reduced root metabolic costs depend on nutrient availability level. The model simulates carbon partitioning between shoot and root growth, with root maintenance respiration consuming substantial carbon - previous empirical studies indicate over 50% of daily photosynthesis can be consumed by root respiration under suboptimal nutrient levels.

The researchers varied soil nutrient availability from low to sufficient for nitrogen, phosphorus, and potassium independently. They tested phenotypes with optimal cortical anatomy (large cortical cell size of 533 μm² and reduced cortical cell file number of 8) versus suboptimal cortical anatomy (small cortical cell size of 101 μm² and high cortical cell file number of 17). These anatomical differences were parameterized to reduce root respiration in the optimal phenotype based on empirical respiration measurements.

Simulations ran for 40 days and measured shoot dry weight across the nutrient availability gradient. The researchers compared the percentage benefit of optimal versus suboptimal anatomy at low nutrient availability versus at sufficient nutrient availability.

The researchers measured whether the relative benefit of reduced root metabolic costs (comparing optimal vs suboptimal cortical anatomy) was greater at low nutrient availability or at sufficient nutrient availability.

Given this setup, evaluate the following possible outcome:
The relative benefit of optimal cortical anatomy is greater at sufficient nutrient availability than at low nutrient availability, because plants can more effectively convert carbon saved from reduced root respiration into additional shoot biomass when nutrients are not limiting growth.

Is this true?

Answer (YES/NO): NO